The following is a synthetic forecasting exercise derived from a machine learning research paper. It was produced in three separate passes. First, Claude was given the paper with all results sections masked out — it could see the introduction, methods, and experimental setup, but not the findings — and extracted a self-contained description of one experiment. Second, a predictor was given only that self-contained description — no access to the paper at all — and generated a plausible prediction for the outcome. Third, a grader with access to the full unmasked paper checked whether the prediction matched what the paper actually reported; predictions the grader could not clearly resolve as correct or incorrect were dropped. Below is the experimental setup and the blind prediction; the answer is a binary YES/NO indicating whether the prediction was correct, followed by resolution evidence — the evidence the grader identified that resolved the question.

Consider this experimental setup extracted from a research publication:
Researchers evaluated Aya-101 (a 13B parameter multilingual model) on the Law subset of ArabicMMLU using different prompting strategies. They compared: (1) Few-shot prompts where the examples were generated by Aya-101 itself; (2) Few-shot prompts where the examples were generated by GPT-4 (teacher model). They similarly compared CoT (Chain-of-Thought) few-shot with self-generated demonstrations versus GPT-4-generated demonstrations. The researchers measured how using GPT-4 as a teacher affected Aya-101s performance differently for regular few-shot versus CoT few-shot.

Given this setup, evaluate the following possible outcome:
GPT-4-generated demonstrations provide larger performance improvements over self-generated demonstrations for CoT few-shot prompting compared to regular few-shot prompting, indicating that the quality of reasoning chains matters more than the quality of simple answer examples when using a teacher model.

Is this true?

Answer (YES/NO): YES